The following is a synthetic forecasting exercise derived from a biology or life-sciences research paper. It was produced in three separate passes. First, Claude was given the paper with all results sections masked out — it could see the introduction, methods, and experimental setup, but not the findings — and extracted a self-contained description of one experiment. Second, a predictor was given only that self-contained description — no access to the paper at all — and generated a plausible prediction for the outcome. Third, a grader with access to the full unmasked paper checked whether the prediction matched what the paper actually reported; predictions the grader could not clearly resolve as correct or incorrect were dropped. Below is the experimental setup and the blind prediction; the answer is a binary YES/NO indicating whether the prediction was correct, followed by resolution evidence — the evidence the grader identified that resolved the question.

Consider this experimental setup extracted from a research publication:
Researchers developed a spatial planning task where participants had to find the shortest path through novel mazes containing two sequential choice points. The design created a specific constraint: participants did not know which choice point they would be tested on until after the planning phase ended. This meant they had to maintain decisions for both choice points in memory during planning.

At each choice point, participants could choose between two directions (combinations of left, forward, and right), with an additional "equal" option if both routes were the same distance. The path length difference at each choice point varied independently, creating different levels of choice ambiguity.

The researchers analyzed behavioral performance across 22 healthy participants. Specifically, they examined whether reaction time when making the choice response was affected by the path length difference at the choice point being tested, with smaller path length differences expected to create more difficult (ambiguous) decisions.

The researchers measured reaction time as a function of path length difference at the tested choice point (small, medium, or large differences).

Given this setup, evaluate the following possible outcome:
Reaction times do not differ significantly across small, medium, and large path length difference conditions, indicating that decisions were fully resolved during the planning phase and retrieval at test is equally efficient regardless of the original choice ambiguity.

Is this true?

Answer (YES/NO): NO